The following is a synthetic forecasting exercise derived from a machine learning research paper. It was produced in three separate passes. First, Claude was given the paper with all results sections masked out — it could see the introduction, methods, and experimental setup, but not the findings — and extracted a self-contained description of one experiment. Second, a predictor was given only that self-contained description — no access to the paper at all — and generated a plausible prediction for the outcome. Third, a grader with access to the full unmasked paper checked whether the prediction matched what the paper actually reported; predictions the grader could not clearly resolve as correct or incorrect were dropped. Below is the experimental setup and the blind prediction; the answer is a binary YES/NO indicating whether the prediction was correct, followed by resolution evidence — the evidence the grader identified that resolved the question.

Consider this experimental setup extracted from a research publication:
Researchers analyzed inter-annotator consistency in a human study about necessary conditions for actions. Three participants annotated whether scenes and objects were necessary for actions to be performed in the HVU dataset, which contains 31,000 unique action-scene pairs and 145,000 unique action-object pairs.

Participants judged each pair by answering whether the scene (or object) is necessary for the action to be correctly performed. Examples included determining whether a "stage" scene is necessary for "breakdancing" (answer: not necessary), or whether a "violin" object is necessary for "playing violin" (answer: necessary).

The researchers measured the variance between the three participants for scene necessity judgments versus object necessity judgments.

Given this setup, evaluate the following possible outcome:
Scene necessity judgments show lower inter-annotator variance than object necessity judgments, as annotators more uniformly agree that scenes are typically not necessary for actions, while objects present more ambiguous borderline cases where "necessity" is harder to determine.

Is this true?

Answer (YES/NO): NO